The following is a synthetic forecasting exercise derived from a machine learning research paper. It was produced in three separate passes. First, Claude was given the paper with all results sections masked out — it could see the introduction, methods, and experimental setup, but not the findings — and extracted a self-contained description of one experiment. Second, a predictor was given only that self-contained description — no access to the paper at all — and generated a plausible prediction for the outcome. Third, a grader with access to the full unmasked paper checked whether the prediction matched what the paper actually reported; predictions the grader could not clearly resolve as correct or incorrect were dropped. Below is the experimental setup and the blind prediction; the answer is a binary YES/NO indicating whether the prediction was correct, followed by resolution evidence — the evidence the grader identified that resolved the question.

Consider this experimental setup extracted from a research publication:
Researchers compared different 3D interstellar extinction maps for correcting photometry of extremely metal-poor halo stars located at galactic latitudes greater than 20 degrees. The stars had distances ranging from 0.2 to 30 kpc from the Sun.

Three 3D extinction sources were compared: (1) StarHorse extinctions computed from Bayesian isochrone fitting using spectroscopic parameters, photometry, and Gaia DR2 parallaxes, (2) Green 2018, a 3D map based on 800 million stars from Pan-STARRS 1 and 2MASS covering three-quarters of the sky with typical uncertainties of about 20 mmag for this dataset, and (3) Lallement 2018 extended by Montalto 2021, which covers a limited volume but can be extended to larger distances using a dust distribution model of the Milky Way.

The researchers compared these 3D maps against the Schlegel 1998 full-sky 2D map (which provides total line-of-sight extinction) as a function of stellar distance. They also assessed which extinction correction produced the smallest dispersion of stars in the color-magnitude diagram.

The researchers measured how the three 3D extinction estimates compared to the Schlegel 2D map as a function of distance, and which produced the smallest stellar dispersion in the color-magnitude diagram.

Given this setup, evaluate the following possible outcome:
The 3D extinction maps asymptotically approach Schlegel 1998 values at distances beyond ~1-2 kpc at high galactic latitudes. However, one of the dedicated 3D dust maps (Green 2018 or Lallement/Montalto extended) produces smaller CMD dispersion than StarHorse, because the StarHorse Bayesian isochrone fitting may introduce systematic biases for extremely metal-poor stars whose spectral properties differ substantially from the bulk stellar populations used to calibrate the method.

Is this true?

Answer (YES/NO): NO